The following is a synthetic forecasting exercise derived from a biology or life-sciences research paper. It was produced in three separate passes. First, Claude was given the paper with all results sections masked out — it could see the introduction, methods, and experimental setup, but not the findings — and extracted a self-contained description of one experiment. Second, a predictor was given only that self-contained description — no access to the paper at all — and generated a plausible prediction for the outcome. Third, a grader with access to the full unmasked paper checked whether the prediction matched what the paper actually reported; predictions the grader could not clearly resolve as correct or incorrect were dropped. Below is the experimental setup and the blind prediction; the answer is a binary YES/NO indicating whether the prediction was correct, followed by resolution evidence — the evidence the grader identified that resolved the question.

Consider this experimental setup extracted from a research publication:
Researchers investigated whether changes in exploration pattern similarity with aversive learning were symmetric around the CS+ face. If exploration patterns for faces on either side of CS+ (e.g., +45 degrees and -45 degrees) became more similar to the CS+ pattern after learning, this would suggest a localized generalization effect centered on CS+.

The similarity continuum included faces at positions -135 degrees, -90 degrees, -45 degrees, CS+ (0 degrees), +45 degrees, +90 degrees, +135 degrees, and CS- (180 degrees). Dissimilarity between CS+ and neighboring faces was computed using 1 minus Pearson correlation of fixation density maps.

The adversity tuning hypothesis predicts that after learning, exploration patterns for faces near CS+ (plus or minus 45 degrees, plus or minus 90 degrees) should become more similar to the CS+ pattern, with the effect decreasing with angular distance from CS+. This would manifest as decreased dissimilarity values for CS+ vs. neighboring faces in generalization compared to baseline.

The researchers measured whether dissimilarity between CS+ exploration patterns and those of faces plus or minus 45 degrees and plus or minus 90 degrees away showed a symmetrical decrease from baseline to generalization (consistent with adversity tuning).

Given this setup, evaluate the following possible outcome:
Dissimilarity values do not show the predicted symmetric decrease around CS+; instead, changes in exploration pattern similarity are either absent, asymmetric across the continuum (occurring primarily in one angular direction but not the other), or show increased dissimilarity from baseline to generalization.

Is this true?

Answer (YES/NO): YES